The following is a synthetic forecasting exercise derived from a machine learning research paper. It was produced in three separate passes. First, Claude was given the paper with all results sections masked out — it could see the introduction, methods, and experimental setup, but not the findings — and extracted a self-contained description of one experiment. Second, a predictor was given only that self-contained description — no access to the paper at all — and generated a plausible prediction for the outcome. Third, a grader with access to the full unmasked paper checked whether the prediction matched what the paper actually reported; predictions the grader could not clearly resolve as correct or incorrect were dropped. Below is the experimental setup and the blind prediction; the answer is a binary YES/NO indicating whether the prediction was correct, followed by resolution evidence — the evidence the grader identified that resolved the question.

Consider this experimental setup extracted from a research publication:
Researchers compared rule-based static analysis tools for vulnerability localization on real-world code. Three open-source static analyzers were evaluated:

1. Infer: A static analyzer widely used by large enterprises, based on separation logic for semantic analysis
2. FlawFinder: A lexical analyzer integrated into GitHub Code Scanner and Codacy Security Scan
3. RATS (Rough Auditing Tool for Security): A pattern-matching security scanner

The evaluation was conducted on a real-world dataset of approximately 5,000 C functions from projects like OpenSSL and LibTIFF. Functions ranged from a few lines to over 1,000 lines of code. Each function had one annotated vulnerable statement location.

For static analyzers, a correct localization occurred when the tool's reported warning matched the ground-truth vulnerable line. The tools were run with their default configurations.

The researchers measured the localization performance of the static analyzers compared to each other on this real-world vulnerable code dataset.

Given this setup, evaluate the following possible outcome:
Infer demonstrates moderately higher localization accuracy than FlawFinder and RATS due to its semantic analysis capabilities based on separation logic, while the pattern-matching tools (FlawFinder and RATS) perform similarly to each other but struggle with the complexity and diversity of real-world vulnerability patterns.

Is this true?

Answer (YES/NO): NO